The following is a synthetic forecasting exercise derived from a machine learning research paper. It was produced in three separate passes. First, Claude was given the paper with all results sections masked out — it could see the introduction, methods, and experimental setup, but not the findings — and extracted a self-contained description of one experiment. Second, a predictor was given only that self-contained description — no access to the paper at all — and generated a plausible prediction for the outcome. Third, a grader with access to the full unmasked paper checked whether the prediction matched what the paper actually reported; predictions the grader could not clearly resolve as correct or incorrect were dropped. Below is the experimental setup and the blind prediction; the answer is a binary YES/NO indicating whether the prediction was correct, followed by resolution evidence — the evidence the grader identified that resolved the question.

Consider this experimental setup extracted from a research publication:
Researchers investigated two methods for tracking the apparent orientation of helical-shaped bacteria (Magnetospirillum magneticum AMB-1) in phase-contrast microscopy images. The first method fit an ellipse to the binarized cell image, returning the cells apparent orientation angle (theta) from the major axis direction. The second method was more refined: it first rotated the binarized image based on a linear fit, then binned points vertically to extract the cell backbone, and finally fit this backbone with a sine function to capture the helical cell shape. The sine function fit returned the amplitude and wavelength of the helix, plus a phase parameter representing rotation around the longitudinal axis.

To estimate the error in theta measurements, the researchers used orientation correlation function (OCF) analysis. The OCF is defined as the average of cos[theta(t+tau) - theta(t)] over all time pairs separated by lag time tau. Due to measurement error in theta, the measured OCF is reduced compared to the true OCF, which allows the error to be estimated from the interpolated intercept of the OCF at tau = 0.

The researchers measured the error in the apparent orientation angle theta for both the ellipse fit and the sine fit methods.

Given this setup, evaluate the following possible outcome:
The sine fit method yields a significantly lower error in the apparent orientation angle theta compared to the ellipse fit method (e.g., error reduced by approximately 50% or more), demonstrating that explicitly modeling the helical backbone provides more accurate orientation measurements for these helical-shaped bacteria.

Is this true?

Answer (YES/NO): NO